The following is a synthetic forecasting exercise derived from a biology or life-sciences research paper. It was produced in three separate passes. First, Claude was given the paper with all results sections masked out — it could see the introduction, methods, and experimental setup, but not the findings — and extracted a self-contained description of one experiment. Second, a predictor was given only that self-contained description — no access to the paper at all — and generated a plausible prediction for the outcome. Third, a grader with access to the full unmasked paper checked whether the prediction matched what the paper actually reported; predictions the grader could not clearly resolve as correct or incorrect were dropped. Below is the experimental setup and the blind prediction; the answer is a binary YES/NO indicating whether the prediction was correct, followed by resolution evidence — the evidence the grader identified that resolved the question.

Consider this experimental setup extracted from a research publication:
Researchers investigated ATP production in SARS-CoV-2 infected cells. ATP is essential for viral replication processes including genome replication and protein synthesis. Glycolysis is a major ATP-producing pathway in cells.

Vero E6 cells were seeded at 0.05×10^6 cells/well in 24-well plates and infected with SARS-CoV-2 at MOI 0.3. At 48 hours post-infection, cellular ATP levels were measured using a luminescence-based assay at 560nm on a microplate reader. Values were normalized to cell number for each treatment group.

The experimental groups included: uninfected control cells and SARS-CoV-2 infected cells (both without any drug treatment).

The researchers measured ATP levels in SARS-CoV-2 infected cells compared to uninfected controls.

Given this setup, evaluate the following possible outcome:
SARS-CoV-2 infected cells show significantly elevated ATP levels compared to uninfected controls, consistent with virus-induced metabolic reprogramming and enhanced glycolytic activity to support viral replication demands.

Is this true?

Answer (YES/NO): YES